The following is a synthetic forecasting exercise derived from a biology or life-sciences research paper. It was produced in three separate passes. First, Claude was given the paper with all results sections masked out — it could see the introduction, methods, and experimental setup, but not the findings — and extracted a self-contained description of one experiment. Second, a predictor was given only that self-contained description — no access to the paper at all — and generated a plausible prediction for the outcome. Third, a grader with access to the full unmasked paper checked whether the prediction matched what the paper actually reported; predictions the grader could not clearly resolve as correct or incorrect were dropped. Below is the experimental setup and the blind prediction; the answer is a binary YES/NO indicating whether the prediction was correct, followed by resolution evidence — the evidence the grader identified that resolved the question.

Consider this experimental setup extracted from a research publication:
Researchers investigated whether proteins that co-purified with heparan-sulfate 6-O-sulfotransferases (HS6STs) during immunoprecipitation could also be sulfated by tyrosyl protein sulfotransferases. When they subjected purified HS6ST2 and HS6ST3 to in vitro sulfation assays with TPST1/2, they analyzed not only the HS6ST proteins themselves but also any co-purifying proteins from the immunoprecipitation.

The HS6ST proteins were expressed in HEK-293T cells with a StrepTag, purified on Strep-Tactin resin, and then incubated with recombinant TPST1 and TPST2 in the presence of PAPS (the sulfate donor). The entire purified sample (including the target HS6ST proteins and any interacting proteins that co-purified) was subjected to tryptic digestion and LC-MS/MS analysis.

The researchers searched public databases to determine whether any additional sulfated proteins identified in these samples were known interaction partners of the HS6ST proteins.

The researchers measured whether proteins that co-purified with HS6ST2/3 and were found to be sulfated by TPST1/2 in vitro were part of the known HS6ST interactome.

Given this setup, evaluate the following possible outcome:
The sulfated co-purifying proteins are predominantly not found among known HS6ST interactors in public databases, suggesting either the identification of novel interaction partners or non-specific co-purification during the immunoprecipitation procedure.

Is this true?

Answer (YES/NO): NO